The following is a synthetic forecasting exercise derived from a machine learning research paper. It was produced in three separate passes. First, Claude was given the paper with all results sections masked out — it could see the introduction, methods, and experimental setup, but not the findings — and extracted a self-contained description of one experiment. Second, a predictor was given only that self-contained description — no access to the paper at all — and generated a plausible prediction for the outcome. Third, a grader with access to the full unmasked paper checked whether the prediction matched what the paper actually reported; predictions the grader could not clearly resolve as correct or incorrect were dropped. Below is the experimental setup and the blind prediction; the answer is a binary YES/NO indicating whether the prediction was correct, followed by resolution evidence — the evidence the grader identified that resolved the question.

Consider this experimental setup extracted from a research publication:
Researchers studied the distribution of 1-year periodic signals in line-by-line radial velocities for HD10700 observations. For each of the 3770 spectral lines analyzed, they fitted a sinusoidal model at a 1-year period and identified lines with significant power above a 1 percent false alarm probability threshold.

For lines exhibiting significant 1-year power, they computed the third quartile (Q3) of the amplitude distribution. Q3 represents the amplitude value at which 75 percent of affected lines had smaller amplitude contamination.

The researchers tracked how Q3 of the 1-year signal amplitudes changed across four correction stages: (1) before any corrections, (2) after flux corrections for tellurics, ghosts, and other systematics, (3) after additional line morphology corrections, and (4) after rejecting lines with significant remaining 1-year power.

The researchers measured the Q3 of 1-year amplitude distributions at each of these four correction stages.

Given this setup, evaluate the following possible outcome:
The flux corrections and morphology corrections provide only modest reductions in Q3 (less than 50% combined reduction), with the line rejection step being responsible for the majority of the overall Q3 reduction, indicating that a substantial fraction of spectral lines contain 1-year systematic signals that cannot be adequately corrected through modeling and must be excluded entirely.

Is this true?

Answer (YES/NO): NO